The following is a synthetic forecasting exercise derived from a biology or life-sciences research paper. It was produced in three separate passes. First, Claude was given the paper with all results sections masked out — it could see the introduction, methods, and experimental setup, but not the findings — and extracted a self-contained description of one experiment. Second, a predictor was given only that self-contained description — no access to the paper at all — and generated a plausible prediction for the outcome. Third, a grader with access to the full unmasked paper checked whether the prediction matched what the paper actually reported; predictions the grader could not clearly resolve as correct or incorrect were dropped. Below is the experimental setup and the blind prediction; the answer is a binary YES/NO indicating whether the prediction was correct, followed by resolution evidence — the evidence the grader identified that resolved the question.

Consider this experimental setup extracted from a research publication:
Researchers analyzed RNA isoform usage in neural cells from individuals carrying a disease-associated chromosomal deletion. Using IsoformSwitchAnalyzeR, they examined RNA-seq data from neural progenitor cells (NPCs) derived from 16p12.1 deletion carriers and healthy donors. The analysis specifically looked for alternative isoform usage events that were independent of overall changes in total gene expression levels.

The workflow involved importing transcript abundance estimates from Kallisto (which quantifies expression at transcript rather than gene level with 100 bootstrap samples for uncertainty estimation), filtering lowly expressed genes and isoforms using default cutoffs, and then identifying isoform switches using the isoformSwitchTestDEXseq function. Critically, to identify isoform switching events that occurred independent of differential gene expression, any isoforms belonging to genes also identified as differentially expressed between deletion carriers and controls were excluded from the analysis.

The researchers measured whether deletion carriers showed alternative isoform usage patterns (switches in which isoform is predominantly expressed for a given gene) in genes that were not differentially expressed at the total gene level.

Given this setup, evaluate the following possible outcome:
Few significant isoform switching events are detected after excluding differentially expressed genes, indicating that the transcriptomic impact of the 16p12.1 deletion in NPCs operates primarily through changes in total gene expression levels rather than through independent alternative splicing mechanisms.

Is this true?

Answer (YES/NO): NO